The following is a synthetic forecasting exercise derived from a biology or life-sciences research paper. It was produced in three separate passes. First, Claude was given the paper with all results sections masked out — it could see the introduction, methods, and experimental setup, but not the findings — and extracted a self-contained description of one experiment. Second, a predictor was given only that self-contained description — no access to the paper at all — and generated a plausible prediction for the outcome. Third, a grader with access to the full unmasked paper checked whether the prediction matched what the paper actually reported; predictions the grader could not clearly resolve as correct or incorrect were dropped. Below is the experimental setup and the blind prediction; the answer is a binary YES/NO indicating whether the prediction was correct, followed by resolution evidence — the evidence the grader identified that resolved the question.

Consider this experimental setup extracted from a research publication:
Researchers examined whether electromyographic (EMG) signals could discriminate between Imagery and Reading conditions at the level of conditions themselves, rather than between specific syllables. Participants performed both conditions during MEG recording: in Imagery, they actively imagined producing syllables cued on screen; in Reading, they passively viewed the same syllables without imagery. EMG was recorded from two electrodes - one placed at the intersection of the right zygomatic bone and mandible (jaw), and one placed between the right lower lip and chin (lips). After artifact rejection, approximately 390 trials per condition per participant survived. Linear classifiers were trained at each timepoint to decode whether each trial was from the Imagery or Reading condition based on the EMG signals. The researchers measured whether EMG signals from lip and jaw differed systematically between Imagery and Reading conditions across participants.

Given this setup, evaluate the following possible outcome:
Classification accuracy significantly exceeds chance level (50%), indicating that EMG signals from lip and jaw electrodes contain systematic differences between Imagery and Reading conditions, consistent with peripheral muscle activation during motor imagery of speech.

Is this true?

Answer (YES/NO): YES